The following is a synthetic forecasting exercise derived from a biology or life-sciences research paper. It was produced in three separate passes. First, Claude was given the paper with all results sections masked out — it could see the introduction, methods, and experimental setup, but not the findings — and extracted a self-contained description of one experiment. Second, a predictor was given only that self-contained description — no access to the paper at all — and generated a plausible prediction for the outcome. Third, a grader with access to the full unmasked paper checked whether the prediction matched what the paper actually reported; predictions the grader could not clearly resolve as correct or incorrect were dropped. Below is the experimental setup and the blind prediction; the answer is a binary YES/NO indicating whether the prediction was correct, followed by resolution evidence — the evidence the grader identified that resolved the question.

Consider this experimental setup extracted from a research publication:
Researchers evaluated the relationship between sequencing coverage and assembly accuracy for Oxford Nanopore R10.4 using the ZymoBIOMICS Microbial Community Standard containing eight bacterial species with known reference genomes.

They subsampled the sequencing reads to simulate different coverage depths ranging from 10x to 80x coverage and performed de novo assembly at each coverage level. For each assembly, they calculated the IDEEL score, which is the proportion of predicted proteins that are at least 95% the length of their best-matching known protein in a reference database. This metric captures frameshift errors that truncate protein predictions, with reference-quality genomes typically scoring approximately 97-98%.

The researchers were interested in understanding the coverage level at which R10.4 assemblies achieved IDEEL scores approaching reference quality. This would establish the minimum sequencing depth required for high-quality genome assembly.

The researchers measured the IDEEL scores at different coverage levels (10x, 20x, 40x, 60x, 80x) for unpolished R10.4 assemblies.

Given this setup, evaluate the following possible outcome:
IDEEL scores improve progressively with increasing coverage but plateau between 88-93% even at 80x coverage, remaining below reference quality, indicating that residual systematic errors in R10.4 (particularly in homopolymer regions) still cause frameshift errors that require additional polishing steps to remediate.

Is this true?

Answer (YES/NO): NO